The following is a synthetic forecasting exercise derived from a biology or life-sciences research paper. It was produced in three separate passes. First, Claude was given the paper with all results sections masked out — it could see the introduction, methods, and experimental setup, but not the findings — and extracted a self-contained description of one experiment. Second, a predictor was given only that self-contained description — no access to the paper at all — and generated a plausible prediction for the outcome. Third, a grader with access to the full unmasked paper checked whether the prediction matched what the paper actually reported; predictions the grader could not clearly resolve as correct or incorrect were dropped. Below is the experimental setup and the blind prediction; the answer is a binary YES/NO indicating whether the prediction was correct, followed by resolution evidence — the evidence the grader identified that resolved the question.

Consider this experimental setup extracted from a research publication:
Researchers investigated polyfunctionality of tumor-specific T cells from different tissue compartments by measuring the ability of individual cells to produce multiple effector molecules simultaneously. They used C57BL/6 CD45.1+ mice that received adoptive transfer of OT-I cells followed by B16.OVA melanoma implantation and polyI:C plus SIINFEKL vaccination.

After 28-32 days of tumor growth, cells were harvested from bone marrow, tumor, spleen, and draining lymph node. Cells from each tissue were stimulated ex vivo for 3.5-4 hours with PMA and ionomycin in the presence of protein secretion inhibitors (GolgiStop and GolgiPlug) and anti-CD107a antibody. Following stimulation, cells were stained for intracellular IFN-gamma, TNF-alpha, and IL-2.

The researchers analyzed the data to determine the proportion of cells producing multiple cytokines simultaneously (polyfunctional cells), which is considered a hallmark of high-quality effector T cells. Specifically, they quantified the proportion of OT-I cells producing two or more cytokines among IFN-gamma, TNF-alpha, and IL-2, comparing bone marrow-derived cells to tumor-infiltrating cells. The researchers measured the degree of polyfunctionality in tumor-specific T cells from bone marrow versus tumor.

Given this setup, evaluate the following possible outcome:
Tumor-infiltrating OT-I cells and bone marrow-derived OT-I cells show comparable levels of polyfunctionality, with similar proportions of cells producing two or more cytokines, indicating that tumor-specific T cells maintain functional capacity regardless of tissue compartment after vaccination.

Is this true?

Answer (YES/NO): NO